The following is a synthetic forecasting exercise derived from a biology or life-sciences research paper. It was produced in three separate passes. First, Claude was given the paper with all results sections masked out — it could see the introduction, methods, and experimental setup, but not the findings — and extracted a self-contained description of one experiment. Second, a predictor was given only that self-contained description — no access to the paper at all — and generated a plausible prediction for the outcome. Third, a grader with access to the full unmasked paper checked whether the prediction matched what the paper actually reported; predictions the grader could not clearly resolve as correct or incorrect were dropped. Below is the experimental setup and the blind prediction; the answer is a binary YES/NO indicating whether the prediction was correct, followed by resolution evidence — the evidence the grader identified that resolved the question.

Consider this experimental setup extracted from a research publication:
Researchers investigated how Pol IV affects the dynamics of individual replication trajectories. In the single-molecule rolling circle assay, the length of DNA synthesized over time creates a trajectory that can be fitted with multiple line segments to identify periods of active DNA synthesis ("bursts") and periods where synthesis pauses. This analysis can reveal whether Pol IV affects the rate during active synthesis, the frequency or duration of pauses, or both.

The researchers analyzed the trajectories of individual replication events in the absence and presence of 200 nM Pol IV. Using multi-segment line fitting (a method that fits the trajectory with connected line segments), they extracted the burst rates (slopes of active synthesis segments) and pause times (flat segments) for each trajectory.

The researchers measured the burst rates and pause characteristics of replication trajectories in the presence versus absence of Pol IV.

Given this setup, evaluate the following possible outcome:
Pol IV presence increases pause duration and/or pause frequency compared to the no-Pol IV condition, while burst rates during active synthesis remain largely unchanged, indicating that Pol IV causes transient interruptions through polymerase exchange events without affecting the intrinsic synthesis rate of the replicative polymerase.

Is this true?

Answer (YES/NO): NO